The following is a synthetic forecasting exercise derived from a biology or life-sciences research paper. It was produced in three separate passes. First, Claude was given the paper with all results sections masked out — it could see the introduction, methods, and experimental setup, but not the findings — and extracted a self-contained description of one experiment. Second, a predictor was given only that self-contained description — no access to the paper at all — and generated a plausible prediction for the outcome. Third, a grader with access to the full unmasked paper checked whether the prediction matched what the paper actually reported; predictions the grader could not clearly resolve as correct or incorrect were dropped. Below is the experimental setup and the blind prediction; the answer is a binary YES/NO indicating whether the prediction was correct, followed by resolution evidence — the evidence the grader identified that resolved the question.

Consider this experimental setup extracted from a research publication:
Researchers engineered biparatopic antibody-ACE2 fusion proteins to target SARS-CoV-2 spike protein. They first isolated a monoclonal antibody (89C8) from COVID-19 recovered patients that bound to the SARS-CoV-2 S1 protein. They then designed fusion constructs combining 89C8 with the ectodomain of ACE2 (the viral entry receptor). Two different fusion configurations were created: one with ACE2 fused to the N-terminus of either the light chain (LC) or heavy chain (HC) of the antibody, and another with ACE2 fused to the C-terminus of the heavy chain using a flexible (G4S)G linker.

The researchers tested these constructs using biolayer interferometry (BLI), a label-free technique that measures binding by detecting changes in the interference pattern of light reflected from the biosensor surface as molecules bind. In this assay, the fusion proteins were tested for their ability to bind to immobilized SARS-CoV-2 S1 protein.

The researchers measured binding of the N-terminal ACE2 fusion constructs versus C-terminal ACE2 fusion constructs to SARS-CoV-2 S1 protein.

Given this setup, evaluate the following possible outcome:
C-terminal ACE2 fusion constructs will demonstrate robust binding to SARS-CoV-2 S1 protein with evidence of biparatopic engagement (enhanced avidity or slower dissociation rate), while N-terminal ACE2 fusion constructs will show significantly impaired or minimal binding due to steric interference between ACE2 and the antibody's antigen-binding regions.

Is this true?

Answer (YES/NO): YES